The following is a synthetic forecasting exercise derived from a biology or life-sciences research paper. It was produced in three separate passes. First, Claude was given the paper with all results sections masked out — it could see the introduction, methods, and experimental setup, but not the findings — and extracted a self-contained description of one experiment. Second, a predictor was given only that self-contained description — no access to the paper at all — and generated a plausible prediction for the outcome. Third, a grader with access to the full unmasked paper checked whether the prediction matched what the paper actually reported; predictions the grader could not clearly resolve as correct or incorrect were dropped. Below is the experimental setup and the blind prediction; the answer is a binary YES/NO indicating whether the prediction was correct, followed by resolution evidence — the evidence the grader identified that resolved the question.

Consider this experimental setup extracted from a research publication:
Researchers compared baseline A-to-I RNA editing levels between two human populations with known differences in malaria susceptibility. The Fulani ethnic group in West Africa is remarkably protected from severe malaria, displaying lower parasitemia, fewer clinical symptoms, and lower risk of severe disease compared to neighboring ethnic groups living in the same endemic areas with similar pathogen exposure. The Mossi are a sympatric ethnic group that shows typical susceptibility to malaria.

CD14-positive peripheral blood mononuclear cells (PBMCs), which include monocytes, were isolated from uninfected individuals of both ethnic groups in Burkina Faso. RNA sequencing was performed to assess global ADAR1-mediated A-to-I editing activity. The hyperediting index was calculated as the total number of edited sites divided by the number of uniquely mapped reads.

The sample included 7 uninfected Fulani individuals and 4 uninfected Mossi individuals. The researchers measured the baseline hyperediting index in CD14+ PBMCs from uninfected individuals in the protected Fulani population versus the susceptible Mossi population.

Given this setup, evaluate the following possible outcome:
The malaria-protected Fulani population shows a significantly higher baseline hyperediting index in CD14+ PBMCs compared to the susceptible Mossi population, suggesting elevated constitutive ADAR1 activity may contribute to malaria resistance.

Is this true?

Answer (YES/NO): NO